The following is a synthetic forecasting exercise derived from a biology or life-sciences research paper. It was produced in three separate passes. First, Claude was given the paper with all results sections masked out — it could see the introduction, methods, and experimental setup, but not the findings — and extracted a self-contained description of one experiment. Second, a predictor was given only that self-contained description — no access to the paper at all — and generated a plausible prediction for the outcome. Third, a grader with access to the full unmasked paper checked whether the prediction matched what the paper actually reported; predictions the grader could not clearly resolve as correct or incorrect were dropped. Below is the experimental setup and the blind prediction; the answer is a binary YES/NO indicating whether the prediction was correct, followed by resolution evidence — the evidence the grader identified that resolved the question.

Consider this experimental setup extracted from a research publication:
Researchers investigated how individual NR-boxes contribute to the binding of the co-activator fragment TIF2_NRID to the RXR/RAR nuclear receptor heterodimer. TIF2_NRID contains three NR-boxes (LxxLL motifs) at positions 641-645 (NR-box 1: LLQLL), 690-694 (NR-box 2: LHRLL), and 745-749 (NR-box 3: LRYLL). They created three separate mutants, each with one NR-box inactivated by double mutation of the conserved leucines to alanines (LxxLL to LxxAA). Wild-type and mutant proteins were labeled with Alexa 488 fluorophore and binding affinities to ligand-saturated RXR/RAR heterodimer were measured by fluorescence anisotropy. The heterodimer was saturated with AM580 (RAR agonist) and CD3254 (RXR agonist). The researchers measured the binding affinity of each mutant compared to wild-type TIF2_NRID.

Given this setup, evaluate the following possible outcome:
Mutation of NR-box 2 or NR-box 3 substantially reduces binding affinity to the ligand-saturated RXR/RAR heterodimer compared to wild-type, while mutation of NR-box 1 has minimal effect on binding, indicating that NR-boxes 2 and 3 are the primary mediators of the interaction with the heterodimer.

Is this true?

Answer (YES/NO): NO